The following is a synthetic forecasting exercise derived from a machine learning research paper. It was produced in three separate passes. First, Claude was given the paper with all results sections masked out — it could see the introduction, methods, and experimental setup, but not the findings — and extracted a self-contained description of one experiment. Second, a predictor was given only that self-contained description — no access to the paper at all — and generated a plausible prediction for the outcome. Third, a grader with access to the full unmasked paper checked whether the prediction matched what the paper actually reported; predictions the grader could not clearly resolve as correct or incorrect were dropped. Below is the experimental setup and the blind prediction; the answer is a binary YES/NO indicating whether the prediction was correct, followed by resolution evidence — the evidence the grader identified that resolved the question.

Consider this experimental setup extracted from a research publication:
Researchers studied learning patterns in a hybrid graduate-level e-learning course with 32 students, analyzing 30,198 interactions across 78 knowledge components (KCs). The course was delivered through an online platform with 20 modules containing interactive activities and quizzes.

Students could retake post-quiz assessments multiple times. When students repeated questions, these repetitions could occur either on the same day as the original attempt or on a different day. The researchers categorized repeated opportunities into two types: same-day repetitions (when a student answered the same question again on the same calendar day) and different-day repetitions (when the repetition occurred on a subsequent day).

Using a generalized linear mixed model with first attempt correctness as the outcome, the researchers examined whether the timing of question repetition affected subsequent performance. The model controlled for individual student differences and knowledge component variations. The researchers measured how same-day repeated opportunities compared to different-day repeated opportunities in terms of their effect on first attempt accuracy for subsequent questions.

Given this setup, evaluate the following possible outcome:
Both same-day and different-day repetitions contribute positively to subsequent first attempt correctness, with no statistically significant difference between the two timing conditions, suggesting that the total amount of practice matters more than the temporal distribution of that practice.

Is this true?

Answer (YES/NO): NO